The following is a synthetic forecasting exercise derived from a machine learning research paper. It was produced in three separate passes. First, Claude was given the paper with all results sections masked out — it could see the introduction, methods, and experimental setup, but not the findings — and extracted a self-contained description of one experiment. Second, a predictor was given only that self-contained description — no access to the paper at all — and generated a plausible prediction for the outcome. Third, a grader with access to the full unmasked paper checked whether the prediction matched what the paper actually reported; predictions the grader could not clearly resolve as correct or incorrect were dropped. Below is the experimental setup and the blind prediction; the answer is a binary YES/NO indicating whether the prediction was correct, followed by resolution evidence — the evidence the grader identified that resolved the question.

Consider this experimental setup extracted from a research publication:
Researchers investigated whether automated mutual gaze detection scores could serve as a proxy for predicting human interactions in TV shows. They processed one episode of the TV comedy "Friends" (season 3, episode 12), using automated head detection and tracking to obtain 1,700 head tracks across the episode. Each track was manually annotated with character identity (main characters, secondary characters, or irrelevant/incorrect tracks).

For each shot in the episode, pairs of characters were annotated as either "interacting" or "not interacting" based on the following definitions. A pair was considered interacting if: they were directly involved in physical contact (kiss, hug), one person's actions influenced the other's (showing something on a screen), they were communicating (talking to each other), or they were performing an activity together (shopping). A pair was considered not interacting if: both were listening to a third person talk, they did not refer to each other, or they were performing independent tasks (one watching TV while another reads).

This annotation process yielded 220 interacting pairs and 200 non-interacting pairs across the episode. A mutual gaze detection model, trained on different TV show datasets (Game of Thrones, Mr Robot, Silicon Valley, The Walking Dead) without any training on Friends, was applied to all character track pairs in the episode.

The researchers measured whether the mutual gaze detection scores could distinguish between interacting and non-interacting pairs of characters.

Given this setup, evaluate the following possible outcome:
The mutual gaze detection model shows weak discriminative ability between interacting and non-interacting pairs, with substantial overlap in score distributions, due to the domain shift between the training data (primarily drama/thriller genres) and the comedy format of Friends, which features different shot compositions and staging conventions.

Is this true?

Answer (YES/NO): NO